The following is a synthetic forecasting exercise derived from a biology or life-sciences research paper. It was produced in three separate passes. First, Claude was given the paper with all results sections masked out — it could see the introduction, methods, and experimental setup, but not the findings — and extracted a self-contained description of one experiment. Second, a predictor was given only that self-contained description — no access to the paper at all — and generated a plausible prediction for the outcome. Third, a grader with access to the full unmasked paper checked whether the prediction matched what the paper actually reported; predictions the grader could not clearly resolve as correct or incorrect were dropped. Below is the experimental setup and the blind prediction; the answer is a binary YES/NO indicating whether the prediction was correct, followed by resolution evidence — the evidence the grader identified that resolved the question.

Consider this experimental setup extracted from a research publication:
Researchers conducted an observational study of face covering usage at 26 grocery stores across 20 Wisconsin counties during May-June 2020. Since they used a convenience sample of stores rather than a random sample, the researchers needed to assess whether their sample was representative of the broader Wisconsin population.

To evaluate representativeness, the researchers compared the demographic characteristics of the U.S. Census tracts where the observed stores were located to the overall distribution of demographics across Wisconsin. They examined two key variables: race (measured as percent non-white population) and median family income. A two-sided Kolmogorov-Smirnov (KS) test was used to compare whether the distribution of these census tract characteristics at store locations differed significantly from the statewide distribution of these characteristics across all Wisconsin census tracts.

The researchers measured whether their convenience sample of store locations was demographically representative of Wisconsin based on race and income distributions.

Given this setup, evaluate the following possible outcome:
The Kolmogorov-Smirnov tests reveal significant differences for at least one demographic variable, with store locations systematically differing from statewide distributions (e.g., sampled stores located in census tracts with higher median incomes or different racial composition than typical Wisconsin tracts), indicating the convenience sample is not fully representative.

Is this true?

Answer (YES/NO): NO